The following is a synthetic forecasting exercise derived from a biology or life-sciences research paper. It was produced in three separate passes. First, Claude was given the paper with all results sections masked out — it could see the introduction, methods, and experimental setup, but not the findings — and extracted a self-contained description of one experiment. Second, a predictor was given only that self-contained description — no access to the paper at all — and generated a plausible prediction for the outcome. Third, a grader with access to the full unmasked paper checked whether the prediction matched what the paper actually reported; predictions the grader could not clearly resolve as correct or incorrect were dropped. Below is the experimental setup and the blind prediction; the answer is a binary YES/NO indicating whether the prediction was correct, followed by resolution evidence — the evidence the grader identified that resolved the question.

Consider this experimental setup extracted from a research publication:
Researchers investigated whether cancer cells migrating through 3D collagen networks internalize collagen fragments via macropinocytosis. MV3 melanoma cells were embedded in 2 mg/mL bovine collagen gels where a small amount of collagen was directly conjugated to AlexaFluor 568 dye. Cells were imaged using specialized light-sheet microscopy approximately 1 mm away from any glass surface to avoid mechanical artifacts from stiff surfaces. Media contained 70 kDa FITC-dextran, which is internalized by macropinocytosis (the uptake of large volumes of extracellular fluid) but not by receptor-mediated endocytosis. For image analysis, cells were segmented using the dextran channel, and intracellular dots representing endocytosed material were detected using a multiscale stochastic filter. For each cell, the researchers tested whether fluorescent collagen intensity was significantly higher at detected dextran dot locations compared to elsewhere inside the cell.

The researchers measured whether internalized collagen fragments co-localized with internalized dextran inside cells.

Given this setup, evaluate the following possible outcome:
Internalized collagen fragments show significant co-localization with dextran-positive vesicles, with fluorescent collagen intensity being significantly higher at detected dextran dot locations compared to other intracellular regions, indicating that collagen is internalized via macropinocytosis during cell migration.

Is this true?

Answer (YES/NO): YES